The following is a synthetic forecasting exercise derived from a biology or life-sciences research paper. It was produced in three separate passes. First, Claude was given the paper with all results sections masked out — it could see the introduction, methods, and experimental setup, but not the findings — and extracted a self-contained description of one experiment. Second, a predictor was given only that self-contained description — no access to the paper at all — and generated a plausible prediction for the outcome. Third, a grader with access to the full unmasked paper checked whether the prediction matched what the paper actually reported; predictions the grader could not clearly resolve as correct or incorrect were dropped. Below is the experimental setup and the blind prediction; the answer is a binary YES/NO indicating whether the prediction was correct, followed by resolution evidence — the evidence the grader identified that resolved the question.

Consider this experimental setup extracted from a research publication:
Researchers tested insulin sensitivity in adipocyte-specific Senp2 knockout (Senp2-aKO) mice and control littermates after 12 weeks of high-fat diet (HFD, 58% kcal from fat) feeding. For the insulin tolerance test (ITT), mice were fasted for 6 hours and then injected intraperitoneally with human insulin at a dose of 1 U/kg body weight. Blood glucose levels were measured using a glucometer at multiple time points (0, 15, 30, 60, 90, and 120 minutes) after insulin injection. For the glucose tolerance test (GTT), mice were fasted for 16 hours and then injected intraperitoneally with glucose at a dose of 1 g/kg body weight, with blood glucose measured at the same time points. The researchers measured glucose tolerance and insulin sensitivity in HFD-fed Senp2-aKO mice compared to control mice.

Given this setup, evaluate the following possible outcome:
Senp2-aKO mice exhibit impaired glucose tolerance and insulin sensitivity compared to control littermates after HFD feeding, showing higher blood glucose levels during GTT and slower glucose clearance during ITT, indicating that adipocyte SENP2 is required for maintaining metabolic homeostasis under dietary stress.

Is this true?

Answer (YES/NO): NO